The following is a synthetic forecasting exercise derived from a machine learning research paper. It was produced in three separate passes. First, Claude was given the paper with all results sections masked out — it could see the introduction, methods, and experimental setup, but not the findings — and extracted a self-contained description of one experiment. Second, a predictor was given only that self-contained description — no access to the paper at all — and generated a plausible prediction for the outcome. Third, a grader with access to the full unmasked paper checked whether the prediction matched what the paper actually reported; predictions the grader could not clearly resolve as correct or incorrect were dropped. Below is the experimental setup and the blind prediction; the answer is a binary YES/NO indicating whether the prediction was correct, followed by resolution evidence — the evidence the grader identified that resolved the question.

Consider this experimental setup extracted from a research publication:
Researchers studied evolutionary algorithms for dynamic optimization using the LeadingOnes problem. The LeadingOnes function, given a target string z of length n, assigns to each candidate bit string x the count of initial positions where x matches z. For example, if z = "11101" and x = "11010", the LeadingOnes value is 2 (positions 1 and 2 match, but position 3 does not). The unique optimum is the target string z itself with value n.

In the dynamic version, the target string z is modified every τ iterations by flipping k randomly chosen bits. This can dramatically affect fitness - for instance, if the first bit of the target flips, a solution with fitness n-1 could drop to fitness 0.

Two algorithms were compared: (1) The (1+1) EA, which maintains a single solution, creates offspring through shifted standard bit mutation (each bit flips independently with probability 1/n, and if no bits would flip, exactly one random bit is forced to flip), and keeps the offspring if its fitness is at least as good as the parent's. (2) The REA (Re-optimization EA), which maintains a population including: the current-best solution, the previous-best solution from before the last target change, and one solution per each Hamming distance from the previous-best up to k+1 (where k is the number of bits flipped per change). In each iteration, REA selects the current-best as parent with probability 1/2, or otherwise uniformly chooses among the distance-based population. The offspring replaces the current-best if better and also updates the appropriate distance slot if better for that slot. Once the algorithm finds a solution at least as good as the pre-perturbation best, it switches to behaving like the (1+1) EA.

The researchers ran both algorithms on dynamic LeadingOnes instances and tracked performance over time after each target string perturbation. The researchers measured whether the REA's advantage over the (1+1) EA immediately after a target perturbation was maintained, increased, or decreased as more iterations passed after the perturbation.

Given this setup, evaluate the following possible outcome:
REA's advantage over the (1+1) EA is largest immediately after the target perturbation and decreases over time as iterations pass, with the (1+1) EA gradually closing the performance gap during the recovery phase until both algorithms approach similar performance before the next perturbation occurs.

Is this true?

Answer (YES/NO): NO